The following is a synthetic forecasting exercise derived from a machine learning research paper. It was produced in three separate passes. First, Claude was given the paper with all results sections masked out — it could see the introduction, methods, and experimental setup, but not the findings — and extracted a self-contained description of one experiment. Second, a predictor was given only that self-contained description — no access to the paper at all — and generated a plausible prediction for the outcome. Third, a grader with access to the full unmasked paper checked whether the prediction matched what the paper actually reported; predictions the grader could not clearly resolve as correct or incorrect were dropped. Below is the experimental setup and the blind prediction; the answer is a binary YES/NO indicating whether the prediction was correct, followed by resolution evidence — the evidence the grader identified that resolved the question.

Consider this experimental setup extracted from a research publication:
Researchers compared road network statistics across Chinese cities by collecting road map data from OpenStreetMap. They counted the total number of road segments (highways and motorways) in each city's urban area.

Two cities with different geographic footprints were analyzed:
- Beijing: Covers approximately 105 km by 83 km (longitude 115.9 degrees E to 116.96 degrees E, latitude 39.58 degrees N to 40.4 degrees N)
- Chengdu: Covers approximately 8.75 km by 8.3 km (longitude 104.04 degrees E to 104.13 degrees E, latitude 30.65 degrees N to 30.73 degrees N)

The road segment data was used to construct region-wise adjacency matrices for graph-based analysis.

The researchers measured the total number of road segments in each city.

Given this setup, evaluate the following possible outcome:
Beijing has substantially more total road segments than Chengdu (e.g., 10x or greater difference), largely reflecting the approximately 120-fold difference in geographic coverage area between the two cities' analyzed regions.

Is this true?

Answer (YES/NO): NO